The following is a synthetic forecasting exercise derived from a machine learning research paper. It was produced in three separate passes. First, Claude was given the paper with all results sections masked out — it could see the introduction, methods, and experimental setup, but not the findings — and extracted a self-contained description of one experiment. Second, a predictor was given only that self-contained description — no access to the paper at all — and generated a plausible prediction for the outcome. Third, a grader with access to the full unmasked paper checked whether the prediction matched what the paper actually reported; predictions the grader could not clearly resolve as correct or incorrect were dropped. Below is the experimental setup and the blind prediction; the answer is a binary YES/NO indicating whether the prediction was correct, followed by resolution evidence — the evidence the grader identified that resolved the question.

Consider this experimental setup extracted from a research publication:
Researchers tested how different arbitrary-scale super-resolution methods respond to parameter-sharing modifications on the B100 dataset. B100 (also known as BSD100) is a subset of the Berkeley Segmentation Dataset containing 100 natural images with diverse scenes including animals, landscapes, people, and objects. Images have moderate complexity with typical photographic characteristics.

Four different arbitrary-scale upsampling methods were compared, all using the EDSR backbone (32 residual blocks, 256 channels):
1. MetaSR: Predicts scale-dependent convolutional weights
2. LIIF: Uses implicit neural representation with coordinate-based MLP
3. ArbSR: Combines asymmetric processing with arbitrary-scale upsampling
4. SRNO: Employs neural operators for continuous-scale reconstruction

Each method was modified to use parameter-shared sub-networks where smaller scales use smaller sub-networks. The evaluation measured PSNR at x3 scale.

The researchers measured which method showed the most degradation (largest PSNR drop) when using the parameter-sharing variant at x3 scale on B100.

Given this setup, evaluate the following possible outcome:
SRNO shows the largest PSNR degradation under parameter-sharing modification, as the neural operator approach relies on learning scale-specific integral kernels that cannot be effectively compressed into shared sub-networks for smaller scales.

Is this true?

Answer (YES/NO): YES